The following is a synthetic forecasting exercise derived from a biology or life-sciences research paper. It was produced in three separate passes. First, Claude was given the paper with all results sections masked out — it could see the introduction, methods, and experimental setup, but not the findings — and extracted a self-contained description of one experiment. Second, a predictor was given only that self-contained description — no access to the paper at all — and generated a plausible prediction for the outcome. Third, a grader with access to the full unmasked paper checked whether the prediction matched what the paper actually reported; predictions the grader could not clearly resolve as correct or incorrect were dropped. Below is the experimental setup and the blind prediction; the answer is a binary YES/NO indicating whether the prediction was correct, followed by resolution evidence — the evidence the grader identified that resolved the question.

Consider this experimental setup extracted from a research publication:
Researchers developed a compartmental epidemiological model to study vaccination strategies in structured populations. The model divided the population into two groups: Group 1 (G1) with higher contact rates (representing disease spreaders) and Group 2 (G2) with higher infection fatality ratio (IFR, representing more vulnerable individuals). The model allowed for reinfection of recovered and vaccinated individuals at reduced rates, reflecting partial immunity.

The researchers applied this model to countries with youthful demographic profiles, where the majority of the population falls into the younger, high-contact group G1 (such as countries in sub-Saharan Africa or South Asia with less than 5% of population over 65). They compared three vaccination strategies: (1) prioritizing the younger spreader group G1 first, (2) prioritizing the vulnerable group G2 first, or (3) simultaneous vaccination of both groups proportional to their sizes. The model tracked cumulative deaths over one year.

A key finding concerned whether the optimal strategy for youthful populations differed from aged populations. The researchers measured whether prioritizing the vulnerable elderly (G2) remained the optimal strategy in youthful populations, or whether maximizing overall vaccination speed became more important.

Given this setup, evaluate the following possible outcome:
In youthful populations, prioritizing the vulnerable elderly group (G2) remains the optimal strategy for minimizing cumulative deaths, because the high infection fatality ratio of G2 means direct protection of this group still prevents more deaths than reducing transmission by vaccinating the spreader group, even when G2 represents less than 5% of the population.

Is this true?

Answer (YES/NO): YES